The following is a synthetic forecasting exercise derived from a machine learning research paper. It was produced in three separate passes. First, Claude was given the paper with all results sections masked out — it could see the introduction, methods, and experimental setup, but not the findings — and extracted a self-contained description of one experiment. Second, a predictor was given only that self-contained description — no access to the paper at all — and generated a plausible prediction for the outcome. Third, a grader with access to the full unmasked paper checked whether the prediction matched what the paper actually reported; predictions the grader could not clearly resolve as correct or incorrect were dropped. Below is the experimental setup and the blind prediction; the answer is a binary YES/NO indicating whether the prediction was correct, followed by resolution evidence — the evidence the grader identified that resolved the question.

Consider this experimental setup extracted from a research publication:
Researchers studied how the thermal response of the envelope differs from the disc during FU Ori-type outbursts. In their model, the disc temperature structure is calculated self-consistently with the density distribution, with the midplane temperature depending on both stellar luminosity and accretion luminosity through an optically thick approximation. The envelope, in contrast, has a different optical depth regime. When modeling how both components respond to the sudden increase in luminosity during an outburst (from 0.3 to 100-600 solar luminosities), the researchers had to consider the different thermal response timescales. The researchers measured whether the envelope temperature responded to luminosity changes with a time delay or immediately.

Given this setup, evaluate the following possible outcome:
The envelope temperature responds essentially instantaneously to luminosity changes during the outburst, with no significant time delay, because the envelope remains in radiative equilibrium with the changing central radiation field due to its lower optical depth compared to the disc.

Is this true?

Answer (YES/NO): YES